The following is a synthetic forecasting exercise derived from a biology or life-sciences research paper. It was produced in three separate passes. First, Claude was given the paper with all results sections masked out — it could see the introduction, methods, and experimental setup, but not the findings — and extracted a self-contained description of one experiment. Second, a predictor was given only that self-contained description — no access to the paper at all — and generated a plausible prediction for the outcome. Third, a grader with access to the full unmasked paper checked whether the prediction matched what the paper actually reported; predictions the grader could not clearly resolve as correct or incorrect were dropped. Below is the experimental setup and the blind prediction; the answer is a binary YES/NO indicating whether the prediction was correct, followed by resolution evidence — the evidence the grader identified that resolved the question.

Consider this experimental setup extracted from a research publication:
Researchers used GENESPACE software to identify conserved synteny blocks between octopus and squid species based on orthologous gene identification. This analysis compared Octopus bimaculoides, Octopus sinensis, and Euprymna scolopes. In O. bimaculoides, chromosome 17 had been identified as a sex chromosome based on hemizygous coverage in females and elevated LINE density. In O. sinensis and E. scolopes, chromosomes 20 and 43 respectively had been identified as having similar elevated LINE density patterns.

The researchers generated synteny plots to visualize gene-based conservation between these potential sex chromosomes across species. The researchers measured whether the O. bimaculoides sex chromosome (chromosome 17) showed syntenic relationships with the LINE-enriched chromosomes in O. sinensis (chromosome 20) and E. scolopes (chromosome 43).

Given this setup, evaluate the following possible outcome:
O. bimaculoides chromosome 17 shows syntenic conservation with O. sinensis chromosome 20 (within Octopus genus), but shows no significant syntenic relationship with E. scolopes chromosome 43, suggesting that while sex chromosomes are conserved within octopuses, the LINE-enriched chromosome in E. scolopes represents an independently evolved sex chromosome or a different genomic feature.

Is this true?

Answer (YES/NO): NO